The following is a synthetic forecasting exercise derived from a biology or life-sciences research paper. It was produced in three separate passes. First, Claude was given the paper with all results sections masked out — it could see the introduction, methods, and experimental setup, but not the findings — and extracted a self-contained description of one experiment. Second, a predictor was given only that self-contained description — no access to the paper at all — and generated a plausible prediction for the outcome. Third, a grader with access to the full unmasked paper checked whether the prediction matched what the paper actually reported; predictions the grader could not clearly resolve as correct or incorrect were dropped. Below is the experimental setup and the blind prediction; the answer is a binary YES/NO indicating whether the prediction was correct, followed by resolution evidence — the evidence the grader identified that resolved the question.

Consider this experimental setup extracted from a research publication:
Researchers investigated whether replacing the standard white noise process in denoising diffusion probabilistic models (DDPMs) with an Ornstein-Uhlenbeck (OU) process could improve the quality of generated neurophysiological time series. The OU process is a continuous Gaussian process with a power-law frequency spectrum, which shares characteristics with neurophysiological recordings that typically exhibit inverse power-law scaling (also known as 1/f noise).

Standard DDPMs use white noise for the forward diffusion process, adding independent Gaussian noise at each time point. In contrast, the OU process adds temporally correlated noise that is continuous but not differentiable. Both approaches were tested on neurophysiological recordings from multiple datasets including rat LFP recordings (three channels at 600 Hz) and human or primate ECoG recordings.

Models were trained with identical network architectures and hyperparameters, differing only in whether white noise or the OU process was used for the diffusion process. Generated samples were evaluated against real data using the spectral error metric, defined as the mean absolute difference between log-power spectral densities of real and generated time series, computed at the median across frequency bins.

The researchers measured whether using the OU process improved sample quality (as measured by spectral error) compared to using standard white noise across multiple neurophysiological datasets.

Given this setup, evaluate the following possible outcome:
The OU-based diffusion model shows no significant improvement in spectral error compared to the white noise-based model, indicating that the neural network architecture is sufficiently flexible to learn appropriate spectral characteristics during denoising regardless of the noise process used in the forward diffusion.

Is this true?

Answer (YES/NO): NO